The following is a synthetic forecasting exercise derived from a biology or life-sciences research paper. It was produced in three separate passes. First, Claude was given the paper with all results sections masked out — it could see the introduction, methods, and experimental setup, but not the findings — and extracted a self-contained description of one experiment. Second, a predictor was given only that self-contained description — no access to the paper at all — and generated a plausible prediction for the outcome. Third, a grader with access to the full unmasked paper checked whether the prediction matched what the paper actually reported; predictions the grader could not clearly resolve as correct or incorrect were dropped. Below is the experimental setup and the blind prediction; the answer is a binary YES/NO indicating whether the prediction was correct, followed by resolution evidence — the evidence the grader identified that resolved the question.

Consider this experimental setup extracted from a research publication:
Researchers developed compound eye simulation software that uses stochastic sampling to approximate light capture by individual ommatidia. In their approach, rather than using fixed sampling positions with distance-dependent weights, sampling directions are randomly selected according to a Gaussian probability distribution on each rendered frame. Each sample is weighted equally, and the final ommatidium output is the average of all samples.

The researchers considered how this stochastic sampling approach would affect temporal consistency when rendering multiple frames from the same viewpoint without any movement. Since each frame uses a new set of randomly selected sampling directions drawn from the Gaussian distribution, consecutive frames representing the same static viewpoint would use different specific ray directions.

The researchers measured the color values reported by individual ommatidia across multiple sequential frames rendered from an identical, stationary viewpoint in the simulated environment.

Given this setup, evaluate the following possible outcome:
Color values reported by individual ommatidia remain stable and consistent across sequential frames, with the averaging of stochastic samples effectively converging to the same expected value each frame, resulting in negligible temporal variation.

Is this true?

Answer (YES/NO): NO